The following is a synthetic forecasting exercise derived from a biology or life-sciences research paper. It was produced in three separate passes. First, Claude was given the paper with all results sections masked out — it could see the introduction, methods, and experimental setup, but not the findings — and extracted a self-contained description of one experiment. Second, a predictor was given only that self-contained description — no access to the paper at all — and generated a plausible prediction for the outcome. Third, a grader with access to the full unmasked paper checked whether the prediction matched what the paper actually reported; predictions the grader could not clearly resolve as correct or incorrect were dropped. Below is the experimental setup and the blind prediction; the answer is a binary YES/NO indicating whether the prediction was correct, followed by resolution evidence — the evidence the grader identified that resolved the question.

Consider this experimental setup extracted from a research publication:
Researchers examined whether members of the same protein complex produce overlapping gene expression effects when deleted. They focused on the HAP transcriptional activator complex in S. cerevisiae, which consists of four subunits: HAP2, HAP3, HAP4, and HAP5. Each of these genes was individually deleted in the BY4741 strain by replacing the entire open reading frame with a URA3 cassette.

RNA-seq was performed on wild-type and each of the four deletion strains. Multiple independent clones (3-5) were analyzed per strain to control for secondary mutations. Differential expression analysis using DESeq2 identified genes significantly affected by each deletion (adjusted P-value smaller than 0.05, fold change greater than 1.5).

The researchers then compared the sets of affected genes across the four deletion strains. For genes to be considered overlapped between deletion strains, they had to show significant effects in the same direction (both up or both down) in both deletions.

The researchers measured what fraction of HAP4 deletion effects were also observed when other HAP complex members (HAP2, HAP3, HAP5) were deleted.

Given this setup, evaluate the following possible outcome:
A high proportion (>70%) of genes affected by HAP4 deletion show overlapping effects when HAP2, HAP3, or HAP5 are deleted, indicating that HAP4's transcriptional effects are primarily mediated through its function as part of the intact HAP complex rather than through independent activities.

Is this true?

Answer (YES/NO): NO